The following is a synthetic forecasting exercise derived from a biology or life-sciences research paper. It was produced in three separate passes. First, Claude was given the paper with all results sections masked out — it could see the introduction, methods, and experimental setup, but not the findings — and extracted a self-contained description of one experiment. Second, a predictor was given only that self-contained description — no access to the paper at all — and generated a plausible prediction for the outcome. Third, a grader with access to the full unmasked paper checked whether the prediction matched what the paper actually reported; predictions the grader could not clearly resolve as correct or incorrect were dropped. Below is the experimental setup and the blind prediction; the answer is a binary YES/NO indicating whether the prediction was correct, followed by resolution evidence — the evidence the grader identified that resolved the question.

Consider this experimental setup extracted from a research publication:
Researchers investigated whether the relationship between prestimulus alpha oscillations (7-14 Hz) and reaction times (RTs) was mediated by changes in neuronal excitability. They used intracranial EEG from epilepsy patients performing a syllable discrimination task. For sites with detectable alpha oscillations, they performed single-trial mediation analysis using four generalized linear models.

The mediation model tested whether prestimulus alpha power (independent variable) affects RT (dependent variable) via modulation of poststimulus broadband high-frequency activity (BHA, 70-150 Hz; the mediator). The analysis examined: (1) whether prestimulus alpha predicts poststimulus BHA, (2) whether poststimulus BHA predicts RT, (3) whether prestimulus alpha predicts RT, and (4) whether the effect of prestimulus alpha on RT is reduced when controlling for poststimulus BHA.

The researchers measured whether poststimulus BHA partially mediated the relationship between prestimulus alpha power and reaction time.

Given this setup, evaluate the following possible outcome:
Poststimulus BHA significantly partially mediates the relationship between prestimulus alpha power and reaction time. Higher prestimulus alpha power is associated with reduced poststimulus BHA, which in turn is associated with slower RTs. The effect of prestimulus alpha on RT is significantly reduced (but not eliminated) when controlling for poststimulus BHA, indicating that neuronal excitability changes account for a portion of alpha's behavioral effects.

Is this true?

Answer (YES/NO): YES